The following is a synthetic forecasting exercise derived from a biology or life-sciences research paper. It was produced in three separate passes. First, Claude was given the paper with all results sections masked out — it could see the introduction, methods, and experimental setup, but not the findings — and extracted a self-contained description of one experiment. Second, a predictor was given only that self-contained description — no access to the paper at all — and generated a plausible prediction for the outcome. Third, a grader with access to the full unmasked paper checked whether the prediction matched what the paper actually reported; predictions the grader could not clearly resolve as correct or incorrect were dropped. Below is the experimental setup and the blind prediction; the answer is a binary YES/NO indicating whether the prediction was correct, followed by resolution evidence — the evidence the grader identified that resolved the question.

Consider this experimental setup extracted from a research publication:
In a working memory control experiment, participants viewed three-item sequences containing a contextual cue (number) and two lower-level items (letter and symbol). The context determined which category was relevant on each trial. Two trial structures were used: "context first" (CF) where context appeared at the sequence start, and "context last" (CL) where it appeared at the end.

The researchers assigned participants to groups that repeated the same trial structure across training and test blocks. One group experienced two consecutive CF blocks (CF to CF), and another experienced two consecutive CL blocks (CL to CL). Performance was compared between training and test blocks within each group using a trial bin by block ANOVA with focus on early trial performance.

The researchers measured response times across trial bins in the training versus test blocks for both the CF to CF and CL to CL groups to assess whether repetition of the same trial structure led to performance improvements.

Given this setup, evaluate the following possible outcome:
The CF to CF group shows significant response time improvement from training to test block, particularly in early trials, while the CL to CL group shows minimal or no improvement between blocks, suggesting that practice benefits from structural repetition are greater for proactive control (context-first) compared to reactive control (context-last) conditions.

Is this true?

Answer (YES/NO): YES